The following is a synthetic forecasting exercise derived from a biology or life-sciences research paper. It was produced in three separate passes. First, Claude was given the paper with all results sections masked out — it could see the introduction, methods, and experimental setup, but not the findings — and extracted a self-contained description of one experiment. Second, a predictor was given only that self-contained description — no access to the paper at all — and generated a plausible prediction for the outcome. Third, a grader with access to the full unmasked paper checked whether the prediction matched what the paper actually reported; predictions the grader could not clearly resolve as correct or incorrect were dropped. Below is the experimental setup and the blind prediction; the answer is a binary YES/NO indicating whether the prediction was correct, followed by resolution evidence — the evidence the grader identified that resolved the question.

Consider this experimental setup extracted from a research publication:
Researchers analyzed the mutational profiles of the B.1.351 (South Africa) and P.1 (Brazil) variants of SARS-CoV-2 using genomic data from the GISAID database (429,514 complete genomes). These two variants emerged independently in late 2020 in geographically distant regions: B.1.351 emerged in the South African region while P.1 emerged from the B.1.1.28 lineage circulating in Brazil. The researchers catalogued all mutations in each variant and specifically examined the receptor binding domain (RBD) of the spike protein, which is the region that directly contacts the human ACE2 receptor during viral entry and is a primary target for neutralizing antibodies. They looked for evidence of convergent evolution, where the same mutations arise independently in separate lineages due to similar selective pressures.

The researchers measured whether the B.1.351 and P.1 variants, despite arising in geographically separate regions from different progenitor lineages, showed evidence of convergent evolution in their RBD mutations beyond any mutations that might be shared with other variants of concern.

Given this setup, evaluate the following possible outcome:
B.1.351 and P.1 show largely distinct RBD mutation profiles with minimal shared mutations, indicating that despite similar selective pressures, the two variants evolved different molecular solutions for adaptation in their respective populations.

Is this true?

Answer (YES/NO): NO